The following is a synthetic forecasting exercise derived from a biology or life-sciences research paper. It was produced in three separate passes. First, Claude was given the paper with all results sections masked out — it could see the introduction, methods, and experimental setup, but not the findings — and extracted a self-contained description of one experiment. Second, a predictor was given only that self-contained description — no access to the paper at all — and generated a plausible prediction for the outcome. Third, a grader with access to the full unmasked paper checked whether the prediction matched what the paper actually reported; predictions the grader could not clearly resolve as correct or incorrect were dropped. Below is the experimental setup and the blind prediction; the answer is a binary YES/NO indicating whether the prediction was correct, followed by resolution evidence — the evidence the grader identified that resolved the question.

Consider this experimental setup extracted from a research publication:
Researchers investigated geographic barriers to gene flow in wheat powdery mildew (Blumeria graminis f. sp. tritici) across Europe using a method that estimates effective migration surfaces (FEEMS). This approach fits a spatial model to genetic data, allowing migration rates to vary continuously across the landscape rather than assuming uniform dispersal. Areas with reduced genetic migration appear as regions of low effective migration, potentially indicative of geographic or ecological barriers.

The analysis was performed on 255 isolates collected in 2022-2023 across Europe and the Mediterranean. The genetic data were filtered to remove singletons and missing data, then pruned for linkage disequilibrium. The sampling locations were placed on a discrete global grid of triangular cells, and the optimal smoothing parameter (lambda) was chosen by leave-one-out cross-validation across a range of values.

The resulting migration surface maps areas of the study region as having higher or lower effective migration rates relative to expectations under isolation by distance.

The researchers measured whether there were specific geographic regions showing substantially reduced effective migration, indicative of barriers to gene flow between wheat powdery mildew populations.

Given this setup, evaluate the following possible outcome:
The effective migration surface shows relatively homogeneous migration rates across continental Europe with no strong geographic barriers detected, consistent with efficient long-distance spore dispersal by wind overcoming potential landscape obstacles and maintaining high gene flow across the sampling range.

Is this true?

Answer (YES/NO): NO